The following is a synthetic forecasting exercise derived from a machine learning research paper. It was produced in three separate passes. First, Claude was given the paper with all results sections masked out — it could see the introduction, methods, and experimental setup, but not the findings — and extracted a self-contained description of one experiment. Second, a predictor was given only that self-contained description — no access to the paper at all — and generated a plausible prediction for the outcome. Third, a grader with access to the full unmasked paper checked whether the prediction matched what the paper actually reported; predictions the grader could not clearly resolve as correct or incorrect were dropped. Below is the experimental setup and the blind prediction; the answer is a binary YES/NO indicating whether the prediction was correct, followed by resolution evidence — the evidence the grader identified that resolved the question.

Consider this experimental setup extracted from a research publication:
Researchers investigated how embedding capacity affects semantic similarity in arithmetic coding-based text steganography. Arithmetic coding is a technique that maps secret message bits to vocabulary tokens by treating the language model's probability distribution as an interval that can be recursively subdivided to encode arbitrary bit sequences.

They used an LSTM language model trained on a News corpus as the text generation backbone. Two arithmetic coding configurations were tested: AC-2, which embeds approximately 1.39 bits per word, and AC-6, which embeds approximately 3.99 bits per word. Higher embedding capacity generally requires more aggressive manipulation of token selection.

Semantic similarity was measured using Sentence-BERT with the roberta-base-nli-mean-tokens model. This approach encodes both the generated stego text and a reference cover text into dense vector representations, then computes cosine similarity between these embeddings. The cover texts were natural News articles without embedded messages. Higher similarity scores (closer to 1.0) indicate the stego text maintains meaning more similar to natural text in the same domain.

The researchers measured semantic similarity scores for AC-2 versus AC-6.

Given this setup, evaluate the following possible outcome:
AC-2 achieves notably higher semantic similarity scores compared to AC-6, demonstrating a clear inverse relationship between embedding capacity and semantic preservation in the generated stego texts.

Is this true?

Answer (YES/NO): NO